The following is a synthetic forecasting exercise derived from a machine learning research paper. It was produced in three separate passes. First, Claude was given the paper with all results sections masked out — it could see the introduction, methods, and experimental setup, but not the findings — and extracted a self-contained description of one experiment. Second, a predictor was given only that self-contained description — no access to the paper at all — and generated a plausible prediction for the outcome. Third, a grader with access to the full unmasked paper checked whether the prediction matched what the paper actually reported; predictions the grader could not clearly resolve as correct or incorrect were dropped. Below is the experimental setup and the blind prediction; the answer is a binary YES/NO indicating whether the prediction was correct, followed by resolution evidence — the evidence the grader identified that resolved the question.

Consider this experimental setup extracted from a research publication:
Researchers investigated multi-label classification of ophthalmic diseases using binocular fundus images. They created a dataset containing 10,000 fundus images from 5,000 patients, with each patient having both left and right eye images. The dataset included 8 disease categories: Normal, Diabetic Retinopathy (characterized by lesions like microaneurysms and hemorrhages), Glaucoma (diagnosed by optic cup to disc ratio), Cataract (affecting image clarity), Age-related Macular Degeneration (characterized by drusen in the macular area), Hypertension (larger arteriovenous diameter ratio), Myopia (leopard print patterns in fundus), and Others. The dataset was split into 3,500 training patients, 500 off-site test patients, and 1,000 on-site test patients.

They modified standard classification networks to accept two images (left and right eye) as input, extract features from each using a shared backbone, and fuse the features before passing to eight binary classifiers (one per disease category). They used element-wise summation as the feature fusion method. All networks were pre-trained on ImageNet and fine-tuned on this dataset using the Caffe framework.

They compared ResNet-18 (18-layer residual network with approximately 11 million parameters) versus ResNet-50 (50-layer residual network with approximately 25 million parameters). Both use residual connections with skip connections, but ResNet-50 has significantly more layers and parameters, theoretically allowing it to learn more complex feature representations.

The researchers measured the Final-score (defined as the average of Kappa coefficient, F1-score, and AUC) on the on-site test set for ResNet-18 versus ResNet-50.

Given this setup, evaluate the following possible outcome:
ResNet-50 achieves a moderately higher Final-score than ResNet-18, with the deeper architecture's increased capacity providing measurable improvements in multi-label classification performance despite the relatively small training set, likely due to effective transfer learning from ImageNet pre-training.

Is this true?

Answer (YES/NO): NO